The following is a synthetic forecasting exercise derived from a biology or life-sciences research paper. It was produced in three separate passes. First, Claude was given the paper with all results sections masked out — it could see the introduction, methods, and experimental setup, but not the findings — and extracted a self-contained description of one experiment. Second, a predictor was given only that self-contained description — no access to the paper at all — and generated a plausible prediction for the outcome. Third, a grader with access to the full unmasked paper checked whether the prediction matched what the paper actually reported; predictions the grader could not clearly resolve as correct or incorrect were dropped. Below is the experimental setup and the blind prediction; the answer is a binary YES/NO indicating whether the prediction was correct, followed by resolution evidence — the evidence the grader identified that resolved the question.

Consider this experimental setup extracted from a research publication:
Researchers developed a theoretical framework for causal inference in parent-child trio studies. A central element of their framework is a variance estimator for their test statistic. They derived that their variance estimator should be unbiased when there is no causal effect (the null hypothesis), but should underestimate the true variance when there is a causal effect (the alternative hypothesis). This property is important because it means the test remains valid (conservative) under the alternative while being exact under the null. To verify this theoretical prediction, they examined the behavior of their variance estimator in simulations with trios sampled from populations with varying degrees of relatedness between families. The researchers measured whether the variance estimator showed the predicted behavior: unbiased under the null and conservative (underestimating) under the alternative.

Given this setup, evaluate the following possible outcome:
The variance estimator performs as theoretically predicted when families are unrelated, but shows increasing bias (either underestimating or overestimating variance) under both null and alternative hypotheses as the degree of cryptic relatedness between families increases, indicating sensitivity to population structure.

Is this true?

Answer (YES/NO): NO